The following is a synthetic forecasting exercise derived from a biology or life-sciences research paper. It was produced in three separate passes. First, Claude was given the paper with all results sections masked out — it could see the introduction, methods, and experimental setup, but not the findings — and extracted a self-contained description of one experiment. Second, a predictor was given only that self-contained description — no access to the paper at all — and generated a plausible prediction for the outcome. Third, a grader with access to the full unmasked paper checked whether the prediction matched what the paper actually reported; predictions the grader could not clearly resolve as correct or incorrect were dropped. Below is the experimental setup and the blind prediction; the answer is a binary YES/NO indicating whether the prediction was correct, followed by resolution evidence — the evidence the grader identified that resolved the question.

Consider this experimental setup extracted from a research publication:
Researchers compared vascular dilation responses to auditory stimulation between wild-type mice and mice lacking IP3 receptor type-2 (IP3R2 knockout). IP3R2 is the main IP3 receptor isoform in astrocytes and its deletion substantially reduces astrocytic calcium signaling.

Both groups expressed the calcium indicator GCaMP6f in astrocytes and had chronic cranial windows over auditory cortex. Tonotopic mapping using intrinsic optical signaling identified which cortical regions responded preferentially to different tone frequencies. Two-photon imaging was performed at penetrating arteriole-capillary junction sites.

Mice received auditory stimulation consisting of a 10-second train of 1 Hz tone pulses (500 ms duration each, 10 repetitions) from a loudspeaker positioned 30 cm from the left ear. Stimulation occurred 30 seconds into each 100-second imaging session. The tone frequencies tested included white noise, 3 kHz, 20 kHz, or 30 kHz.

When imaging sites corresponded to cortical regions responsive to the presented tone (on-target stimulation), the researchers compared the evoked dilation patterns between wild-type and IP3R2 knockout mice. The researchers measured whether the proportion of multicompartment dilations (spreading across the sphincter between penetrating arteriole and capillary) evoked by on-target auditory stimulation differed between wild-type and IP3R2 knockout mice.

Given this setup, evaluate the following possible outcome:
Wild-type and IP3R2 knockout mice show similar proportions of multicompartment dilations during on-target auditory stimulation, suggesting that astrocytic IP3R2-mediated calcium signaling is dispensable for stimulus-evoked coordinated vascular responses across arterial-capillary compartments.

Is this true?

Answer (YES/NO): NO